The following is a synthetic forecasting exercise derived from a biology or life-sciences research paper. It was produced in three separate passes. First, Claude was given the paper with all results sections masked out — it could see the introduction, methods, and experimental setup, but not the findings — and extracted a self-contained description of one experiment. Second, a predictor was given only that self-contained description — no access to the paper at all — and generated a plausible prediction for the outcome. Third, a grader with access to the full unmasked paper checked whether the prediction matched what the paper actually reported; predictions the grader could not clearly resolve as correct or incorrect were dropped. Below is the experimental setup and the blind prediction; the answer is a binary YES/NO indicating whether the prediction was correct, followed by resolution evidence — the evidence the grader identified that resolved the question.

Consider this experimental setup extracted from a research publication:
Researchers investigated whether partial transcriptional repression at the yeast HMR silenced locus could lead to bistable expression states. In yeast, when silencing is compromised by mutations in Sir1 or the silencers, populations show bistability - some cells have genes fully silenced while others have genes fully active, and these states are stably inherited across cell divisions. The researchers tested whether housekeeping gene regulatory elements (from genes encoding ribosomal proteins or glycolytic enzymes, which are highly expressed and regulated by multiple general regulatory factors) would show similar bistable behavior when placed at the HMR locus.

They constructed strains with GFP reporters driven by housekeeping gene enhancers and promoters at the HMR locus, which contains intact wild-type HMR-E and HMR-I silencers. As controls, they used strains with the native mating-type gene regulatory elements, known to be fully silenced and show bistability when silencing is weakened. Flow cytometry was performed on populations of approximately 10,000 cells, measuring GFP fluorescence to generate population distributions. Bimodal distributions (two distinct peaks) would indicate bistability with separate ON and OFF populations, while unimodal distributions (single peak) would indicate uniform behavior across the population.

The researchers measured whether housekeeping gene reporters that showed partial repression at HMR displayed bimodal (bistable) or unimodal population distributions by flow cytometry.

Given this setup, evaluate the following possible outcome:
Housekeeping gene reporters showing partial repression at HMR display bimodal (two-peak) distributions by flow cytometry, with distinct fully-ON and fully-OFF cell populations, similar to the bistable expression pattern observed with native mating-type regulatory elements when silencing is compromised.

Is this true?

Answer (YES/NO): NO